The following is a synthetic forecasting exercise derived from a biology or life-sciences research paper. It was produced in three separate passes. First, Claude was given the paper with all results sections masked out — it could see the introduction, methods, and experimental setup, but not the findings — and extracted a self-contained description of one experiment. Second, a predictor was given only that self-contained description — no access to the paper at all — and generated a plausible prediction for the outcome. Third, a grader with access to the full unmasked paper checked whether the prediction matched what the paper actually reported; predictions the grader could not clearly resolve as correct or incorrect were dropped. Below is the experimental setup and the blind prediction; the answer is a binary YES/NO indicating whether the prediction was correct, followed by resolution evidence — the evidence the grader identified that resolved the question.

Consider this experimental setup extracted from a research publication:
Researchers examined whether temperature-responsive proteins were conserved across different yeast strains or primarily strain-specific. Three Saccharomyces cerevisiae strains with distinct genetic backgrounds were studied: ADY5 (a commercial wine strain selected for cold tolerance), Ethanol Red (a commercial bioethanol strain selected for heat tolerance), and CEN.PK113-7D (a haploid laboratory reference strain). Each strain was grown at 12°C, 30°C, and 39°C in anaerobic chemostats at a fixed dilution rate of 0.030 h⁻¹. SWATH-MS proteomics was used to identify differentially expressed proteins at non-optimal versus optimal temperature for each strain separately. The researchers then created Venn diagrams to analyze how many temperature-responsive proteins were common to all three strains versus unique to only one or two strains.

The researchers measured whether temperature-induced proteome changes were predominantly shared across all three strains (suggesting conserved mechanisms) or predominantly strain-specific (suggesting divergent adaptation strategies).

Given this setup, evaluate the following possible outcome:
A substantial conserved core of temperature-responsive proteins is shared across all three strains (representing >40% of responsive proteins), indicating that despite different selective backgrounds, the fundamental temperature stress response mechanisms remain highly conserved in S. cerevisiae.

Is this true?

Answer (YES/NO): NO